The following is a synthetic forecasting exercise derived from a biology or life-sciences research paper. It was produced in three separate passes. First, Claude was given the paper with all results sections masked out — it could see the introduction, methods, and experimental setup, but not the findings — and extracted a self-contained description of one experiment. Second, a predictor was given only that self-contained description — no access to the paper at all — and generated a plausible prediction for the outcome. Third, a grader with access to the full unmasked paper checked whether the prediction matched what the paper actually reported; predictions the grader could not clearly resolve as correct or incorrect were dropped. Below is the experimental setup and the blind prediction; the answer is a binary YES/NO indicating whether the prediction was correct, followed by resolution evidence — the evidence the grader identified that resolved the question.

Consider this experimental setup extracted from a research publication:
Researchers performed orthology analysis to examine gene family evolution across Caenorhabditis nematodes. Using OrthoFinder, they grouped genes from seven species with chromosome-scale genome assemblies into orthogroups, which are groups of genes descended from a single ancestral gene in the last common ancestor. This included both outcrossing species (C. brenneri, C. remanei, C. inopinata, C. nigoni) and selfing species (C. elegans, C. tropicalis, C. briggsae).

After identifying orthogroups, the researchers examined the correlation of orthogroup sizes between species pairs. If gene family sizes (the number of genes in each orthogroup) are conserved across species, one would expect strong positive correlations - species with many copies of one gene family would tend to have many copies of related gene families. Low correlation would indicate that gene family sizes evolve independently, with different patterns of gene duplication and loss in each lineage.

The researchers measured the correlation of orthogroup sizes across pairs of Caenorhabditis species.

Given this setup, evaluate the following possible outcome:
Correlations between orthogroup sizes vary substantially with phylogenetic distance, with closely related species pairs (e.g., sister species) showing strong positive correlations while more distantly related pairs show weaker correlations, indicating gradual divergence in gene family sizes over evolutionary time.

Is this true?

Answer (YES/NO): NO